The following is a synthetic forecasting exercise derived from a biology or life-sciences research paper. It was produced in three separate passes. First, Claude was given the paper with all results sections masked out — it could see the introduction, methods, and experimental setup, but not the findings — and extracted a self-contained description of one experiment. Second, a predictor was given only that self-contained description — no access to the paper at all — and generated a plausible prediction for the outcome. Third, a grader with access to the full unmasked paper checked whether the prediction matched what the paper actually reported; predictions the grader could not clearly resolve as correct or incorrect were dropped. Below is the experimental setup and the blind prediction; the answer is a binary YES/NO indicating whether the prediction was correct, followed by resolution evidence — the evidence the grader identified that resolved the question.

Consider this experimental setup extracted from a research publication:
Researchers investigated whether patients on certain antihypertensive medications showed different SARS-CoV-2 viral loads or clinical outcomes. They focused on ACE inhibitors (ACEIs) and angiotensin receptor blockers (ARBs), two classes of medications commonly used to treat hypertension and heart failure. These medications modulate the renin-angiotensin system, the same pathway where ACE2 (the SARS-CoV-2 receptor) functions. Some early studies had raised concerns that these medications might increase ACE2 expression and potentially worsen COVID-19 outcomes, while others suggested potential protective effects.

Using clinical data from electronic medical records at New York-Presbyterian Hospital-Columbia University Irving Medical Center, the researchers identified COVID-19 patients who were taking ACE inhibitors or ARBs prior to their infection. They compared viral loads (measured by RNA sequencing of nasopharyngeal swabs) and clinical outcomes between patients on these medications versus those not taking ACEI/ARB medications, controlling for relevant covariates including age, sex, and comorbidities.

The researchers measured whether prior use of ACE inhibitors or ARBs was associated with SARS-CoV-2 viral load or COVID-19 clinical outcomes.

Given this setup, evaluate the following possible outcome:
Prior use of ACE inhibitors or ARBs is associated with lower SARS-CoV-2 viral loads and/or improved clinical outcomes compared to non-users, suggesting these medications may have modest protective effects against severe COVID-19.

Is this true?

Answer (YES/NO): NO